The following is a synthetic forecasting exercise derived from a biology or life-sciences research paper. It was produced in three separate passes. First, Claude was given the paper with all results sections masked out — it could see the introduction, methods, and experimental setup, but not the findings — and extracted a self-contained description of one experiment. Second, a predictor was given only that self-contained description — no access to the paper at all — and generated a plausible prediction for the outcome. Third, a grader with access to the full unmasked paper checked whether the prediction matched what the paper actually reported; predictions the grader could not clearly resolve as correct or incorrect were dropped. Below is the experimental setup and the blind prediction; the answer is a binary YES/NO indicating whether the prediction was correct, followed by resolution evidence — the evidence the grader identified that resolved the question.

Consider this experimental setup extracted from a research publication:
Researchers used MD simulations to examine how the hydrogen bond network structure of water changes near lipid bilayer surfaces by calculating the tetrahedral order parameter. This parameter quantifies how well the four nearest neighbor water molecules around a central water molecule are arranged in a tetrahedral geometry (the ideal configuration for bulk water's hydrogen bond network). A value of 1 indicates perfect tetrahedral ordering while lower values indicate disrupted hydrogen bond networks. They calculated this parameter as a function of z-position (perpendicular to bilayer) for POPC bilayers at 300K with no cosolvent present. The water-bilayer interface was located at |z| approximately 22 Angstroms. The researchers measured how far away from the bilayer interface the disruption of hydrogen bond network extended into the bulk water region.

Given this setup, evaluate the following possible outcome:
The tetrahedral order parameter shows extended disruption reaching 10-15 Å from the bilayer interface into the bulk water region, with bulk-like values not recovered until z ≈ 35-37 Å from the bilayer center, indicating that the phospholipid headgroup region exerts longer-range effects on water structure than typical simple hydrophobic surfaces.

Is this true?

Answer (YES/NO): NO